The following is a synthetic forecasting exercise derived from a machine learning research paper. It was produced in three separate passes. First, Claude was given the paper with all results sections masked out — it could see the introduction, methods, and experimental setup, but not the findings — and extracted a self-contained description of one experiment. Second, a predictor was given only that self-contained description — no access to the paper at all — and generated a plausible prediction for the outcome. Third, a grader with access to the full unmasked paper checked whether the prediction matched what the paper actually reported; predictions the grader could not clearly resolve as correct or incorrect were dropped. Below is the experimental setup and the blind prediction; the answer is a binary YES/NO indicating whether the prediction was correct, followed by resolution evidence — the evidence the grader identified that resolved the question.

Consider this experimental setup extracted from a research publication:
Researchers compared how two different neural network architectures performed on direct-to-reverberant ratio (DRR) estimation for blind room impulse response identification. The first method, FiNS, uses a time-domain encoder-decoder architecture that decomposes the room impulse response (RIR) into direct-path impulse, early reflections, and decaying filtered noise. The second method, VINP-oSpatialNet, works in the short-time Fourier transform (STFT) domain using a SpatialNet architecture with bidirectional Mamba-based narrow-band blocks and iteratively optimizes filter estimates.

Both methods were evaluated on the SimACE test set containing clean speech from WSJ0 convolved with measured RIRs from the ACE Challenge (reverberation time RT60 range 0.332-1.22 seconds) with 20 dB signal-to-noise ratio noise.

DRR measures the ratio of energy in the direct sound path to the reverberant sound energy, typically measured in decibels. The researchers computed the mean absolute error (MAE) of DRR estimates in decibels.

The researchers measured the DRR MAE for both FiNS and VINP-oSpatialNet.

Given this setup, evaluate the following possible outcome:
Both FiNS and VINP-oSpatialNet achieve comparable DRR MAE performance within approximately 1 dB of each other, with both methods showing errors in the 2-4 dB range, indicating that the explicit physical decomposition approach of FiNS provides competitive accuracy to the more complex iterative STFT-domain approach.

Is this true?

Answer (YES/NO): YES